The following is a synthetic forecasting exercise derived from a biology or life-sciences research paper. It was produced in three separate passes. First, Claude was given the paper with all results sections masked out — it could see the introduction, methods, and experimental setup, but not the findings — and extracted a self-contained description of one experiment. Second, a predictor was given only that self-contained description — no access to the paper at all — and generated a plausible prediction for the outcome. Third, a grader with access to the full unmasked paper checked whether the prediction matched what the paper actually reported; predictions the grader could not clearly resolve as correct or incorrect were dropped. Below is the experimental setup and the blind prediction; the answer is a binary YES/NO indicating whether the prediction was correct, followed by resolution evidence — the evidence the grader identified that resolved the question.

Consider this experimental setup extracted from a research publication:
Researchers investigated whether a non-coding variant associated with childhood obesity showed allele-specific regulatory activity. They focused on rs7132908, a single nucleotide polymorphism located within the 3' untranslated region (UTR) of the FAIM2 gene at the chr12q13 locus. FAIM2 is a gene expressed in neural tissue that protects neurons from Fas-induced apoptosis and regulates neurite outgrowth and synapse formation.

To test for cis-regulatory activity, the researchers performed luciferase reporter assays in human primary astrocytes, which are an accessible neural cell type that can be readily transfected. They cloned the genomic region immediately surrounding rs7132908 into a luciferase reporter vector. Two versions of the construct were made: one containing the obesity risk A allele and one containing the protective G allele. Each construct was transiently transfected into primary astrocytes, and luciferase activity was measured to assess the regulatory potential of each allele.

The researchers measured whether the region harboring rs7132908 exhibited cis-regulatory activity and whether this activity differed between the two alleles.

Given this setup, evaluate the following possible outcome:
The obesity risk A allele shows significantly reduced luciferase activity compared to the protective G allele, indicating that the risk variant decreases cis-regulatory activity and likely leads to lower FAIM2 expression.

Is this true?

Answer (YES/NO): YES